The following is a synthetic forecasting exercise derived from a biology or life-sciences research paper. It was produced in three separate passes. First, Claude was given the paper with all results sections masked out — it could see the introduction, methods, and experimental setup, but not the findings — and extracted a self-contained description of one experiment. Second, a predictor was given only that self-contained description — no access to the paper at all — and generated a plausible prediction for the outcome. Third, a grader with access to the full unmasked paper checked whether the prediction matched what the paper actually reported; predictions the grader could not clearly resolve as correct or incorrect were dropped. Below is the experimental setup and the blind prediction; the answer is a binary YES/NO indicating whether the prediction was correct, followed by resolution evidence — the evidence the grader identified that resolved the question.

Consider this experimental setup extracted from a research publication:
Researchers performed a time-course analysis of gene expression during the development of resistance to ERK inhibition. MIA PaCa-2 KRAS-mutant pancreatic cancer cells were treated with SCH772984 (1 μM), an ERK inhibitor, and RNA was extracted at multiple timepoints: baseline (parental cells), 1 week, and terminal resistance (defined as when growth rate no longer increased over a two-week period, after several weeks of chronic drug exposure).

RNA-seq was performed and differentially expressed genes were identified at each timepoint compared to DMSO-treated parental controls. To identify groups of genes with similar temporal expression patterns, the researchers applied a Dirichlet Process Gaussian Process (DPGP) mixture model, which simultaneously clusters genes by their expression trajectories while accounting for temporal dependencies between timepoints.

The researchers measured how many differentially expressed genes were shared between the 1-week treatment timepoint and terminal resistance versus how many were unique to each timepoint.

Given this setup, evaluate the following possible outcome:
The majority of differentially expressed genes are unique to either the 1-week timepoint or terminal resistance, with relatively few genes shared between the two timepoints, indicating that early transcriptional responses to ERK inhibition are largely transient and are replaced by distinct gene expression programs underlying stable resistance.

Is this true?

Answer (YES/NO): YES